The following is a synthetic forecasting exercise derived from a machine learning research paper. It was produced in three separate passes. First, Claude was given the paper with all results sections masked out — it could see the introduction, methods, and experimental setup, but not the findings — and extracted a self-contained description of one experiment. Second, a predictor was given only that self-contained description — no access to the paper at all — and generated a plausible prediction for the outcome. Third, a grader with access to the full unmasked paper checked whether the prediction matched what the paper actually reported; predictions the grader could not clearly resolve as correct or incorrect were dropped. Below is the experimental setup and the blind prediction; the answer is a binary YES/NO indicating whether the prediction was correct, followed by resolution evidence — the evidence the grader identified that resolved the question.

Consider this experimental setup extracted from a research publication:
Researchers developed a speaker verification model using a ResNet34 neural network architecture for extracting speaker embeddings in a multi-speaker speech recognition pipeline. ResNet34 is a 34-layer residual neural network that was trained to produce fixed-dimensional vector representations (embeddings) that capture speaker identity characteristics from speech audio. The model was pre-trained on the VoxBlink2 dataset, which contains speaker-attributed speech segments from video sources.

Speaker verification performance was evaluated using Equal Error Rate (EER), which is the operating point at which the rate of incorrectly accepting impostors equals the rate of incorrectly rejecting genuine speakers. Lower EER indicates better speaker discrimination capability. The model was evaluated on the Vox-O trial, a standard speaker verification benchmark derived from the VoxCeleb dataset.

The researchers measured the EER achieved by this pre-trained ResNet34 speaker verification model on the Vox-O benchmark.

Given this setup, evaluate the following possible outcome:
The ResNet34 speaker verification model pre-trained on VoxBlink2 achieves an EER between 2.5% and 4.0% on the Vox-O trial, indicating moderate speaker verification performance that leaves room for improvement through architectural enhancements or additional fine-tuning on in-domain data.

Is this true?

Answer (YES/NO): NO